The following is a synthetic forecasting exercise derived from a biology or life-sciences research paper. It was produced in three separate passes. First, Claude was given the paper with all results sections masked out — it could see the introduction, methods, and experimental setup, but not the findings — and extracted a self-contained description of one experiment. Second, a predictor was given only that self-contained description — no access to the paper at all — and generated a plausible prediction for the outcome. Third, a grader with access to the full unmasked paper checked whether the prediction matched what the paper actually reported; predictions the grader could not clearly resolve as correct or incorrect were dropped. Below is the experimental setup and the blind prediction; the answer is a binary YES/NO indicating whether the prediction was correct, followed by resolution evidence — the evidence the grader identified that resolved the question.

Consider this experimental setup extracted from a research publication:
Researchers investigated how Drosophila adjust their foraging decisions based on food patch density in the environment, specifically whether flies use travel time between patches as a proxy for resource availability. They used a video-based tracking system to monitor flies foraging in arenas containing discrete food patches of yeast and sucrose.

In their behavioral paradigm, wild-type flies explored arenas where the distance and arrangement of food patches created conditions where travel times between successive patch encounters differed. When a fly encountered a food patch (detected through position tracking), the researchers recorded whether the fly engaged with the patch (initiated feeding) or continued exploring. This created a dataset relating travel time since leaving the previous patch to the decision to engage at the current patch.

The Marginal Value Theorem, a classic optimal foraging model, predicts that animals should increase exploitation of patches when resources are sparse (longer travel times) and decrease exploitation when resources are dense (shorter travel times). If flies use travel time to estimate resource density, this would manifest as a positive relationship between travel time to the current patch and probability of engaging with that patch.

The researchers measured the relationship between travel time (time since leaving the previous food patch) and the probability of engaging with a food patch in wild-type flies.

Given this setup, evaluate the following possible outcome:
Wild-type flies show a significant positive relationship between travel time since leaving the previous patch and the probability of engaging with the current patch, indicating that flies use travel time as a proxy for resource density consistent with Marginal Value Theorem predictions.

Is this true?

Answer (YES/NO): YES